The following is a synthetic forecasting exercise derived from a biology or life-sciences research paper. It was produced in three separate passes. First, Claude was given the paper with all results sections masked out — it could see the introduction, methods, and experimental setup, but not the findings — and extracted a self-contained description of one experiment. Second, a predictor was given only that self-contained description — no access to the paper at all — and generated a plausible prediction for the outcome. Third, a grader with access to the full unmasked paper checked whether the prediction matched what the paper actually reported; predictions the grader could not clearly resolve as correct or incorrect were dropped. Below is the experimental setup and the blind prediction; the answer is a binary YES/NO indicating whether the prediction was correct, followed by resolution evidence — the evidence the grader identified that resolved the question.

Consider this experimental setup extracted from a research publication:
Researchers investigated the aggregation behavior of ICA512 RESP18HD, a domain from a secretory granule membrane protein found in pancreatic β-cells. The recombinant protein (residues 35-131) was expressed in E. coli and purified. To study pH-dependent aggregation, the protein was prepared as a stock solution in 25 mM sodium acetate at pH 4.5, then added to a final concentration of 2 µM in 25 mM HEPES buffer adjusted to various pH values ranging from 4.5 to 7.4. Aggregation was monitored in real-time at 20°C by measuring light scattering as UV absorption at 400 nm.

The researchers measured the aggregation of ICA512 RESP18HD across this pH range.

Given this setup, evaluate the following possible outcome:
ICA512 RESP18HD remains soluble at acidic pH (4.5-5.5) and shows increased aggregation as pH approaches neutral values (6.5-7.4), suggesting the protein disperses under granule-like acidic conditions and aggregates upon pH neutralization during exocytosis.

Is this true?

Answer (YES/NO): YES